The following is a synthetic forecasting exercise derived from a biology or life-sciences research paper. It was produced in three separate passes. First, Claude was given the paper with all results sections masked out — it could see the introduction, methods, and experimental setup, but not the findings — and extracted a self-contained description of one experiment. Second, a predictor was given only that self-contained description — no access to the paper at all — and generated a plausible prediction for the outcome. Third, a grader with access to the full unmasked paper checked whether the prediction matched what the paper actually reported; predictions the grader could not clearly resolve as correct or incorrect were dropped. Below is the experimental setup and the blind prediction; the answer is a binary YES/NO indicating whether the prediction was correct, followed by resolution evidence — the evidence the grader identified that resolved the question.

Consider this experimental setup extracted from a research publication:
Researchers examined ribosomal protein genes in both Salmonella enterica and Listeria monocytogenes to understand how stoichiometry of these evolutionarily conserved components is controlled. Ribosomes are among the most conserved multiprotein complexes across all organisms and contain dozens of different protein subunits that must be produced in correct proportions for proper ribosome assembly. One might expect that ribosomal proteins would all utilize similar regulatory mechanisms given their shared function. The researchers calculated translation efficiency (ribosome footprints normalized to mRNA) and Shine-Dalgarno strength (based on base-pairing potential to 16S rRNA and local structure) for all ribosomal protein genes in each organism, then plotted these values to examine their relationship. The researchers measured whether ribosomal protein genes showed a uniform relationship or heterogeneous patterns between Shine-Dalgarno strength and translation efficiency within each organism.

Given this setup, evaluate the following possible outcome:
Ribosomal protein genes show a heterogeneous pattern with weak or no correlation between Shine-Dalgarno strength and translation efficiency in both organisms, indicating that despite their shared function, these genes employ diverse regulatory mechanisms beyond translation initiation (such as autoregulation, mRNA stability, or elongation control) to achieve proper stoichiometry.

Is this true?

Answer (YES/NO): NO